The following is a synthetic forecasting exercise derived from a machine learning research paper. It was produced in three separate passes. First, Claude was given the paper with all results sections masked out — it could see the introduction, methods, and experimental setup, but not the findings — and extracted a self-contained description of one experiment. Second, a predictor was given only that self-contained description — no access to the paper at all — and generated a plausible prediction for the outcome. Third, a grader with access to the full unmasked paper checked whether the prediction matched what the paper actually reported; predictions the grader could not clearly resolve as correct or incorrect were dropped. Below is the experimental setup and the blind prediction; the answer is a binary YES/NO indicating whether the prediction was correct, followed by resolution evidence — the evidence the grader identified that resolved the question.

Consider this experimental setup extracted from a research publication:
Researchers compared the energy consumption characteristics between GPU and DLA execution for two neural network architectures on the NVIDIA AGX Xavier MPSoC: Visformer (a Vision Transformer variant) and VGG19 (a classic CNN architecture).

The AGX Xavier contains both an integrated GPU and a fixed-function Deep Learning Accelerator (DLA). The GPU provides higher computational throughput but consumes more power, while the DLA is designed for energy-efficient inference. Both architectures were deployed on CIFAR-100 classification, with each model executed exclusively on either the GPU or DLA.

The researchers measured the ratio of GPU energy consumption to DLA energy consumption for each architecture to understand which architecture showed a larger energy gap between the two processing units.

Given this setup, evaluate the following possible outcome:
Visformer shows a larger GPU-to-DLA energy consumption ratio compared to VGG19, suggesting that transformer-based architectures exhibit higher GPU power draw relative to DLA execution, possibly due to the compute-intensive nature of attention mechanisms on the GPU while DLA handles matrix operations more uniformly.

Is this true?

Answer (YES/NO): NO